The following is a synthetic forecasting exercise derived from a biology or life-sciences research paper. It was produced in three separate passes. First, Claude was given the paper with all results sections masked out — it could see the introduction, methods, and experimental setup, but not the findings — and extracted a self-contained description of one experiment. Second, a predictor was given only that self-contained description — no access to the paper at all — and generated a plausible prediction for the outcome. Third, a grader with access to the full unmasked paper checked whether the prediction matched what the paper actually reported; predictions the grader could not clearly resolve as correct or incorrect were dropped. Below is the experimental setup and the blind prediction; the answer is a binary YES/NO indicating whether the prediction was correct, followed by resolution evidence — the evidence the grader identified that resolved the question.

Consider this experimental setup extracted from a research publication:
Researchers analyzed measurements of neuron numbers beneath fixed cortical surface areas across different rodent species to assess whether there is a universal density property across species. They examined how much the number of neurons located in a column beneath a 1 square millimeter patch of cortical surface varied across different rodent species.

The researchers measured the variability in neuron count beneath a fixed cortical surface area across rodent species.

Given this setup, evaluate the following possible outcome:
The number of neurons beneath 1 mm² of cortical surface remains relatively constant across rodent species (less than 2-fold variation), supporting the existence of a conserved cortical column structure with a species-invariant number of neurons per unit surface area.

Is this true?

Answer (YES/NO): YES